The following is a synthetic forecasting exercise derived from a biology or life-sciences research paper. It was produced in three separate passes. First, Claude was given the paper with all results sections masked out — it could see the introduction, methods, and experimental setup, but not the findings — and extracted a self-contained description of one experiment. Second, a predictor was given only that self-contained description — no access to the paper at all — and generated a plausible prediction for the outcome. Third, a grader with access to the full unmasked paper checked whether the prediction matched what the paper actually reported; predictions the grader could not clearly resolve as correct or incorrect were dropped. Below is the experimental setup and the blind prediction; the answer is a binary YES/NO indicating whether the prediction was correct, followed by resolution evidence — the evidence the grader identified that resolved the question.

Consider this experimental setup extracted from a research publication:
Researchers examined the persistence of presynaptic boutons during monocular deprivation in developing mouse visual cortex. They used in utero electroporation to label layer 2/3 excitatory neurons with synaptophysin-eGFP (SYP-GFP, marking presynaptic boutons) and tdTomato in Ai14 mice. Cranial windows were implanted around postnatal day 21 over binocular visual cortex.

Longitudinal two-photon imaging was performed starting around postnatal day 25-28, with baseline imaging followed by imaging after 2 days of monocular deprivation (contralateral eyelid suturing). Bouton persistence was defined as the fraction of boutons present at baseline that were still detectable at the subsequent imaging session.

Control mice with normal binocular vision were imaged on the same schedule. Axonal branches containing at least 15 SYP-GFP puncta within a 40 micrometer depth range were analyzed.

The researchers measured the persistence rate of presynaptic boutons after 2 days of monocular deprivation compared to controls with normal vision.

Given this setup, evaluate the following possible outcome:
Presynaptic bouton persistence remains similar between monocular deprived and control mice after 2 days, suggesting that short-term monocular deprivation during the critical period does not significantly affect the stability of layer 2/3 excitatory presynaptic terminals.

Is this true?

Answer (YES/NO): YES